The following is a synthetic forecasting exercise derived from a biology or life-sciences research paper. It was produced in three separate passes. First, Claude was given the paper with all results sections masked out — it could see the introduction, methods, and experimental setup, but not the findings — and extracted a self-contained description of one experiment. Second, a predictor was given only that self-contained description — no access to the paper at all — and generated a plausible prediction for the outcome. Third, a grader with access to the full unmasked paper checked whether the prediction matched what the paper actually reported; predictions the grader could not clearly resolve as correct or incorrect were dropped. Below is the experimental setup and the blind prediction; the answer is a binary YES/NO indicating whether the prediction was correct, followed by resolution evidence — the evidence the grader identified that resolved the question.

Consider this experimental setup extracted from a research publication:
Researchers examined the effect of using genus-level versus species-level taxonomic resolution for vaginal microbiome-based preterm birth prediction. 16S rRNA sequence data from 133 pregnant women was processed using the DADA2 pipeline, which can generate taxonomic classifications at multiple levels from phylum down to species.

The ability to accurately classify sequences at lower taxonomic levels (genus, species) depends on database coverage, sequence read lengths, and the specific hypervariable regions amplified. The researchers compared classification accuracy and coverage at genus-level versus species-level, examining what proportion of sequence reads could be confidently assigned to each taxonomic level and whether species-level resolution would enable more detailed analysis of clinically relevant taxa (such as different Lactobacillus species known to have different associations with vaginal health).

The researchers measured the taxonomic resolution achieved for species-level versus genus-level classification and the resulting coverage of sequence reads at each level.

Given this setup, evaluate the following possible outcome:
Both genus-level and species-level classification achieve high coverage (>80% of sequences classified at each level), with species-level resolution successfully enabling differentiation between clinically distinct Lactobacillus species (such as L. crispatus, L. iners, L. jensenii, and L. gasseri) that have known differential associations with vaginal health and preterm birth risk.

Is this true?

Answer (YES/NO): NO